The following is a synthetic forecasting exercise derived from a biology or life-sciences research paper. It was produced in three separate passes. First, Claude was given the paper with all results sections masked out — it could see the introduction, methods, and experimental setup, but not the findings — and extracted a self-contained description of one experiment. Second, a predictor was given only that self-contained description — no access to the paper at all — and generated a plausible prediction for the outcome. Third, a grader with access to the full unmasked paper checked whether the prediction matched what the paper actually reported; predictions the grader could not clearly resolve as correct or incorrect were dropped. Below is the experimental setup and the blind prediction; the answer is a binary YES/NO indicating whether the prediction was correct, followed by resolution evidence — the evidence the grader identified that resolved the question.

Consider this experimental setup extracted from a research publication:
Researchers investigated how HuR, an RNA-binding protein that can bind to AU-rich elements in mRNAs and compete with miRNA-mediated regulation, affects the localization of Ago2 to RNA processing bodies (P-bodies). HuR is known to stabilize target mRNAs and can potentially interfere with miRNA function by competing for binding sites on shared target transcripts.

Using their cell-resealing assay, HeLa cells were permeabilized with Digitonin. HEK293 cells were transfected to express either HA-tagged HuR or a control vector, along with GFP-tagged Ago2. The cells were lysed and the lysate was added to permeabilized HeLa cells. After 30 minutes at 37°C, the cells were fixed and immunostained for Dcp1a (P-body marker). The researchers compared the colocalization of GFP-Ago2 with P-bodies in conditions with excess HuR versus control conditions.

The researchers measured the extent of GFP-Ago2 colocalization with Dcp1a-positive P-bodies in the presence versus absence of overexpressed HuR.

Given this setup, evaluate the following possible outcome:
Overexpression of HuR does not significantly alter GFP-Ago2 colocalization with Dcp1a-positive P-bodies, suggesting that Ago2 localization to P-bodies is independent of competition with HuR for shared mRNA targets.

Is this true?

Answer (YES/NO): NO